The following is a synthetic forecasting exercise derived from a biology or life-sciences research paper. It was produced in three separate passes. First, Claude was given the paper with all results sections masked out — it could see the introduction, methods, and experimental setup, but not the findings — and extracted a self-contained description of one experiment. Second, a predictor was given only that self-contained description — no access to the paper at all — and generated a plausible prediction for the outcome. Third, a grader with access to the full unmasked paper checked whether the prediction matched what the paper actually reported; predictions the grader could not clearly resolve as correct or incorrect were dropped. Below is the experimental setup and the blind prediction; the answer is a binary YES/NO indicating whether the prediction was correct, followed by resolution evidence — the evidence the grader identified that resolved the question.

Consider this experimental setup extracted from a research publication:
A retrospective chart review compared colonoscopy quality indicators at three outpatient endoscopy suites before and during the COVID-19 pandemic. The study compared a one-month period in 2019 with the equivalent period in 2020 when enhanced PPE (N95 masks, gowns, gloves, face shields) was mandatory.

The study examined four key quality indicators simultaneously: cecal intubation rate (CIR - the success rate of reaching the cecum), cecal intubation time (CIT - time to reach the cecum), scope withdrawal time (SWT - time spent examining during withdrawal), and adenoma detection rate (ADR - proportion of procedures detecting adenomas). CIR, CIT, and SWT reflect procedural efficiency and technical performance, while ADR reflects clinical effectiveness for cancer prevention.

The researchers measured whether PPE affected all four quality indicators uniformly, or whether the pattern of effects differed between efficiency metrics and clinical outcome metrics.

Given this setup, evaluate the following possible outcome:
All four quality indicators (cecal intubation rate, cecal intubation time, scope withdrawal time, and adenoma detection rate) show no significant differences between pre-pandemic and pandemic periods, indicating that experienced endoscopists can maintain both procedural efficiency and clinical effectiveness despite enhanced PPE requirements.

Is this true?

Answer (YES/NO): NO